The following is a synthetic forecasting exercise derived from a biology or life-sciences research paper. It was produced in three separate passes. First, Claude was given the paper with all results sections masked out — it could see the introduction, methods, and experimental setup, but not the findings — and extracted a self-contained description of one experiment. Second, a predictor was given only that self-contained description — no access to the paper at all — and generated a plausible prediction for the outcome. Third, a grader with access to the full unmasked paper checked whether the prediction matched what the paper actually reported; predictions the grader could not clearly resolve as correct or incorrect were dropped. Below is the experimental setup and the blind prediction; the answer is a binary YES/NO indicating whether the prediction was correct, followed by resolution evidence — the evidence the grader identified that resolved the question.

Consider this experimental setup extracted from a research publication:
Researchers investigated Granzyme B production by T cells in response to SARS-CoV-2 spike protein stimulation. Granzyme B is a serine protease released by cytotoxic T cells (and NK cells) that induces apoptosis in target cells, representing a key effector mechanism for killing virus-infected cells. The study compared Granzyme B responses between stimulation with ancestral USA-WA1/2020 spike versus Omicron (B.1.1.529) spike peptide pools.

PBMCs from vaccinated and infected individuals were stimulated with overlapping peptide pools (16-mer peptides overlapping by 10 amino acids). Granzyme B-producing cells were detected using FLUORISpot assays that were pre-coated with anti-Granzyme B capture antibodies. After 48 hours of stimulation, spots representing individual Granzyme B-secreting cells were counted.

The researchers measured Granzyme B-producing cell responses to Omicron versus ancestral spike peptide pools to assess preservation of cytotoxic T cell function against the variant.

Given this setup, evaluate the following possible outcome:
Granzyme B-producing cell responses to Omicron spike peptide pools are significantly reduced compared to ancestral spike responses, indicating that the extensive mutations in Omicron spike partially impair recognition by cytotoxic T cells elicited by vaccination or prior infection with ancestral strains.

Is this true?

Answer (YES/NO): NO